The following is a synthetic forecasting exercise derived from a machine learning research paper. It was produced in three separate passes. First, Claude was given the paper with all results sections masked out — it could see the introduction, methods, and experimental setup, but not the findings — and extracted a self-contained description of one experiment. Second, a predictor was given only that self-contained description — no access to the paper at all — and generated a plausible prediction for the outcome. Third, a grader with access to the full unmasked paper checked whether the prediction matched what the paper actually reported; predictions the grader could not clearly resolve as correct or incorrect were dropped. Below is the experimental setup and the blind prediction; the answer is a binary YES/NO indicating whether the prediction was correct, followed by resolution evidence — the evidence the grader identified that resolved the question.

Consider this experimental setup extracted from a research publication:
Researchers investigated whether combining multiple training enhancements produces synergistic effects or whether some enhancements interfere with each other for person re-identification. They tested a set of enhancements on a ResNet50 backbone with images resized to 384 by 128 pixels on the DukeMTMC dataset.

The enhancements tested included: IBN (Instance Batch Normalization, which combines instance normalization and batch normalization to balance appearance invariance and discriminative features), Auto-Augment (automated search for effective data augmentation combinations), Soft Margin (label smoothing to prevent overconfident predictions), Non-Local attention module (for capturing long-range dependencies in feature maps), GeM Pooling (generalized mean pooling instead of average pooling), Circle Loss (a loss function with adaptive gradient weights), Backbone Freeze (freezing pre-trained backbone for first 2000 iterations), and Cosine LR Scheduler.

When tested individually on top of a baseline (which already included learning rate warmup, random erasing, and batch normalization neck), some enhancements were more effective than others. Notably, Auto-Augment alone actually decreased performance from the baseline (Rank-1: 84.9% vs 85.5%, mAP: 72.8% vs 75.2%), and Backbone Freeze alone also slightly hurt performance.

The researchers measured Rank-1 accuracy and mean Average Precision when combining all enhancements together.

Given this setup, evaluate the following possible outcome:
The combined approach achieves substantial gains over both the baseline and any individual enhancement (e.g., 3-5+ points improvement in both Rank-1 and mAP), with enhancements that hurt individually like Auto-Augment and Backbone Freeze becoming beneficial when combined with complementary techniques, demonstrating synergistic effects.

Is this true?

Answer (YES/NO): YES